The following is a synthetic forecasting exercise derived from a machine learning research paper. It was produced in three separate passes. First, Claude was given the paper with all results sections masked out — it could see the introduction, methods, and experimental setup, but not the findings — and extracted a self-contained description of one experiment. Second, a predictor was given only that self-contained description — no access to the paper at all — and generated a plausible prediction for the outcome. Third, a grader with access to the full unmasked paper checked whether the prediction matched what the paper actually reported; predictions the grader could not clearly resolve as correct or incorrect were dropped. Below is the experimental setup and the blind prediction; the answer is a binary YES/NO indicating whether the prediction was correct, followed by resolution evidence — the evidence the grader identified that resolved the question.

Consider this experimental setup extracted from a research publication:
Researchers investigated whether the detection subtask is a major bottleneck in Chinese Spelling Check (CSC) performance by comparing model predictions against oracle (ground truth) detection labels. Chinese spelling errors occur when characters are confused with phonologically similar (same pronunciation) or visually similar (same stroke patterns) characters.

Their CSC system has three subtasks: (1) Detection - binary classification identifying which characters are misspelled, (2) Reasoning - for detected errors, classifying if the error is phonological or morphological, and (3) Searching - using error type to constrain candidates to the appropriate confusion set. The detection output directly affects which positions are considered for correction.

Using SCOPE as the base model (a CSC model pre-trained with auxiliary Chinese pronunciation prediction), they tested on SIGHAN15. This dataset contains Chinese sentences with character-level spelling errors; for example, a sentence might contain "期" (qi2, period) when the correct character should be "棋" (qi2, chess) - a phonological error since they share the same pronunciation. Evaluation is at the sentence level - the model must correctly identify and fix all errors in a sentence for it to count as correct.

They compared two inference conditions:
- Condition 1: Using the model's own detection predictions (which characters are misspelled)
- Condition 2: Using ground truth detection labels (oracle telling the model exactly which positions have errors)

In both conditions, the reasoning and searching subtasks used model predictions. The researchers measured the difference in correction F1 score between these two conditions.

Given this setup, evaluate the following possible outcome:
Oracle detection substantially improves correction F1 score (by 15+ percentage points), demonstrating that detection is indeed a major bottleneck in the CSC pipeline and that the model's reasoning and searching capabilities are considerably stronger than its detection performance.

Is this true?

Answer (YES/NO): NO